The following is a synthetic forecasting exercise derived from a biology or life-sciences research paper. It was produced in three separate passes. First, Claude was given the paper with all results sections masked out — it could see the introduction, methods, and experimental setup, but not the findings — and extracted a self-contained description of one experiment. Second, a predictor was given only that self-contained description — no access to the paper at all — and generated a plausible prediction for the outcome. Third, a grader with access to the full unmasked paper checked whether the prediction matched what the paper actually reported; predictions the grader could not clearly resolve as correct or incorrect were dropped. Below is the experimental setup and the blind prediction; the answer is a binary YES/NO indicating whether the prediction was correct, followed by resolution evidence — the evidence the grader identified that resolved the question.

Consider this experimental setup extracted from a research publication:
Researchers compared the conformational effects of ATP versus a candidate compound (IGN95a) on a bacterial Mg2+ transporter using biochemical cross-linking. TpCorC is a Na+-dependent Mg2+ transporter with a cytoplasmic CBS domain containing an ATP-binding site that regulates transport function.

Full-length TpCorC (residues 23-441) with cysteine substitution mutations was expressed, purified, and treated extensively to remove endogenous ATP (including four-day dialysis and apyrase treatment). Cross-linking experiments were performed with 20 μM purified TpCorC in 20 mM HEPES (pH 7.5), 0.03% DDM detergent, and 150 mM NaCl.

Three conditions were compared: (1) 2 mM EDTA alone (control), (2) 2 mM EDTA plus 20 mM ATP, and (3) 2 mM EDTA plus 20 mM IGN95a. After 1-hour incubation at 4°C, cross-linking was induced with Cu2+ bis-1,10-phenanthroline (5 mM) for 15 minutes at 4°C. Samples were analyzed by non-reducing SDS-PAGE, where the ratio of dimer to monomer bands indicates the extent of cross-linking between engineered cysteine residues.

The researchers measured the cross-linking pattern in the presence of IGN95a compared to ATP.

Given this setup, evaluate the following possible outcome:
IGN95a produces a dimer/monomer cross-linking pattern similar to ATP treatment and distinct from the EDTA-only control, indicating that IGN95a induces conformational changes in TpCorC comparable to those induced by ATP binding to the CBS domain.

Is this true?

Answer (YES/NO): NO